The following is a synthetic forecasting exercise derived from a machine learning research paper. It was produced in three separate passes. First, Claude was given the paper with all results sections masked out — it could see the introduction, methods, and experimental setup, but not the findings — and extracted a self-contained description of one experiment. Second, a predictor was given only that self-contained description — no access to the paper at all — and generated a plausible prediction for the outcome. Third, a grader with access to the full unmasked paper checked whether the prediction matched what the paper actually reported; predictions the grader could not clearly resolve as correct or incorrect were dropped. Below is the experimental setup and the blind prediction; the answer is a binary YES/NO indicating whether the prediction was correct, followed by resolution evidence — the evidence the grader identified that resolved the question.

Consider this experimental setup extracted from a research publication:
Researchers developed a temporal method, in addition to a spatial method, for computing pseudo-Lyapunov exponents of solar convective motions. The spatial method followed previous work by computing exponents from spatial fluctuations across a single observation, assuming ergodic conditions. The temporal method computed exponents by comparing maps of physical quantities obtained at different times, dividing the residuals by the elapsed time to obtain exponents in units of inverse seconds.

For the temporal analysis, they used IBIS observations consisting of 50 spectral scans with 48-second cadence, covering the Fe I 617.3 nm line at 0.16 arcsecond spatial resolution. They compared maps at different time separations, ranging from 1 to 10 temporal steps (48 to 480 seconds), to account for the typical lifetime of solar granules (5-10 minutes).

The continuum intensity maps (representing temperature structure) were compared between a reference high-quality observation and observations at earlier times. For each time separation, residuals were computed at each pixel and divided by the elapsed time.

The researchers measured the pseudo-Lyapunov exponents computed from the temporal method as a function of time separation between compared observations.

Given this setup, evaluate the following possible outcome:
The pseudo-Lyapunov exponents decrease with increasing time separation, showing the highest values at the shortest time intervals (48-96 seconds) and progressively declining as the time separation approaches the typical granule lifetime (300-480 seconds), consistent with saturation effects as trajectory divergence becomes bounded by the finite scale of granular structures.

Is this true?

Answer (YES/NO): NO